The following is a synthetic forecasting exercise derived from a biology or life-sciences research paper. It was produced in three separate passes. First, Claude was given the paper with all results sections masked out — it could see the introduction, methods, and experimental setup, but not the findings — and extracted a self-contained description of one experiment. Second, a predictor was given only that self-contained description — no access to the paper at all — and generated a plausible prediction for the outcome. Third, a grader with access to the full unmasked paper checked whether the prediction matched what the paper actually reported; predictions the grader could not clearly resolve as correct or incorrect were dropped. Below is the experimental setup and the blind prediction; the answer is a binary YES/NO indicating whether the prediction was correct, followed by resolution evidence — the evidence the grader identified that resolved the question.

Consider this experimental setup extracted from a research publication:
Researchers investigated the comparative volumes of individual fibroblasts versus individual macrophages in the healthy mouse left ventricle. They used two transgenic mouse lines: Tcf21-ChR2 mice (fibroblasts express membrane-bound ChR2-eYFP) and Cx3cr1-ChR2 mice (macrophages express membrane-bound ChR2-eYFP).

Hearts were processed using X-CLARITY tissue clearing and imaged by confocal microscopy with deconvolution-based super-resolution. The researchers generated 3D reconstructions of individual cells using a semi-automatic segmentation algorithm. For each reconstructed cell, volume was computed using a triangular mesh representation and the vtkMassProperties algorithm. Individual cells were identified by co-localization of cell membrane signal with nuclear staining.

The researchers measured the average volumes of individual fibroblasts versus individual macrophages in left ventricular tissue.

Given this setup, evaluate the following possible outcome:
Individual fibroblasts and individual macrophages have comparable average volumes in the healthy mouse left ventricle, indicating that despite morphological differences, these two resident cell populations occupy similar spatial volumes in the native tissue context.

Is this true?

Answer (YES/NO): YES